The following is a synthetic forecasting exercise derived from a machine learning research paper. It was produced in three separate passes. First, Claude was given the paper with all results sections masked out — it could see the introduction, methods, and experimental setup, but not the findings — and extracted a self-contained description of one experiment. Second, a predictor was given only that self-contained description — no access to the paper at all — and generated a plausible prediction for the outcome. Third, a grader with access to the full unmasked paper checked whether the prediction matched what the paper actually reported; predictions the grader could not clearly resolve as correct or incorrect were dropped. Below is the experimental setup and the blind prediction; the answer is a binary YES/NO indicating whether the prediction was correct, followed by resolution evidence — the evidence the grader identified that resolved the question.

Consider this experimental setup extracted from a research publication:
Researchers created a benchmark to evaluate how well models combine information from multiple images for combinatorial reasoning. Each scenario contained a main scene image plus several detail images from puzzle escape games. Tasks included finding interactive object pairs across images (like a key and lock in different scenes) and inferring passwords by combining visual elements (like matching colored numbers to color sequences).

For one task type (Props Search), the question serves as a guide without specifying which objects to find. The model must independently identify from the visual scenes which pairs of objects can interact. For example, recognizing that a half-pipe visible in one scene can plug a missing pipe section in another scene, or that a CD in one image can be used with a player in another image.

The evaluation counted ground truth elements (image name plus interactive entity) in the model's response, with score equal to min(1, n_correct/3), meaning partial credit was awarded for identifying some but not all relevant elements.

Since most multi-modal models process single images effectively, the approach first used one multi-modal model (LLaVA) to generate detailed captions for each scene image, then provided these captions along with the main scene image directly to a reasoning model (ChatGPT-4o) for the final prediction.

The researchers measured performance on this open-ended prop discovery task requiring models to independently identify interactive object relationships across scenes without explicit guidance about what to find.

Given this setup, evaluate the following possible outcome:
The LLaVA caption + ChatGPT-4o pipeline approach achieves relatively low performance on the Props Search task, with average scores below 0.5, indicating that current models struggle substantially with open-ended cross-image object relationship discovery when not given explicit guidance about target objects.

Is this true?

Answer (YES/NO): YES